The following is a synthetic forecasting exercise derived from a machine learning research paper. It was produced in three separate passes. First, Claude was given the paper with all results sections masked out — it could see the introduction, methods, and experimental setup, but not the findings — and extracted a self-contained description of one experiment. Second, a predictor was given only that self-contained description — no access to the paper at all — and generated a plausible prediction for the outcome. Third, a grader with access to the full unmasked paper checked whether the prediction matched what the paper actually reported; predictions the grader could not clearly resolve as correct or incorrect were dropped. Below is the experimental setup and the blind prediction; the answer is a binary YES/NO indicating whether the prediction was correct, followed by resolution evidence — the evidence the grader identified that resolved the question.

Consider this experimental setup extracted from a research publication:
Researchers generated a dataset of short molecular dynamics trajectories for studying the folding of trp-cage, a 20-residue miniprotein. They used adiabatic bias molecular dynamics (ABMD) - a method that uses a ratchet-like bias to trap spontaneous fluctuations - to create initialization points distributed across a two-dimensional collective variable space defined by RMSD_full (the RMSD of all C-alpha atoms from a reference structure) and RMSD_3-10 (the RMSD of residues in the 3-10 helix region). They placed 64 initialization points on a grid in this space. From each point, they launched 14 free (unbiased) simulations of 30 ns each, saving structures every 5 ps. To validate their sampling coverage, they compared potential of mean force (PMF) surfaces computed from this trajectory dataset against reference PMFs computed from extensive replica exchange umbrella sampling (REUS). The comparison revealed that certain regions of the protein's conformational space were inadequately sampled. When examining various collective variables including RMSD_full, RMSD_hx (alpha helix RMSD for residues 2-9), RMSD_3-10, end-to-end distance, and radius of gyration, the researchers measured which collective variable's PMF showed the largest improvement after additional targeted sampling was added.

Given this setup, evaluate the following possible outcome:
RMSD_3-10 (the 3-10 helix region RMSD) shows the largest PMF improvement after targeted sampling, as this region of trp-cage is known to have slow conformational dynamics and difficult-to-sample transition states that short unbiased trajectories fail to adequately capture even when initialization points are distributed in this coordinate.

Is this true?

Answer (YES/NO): NO